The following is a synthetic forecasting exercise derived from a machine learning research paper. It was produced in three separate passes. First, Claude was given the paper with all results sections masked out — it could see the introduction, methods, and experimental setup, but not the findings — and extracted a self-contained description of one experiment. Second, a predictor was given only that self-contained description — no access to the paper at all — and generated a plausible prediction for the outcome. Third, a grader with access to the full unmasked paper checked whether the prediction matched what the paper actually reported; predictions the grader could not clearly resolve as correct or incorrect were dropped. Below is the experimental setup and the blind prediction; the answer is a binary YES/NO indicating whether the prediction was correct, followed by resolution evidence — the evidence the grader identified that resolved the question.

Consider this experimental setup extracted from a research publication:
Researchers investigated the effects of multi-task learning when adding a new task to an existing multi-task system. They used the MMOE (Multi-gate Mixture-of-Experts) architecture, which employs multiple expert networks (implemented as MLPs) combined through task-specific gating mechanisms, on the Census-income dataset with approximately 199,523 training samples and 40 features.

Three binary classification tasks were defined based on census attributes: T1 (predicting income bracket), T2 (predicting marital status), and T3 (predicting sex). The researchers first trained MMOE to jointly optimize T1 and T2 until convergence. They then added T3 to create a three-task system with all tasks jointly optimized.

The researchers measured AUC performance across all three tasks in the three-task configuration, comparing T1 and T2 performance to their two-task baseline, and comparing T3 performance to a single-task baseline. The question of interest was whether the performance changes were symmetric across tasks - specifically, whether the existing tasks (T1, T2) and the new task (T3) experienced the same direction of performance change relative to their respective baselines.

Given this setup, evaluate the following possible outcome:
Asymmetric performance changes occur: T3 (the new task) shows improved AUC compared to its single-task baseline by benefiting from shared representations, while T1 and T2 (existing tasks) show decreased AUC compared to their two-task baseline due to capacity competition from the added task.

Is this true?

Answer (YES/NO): YES